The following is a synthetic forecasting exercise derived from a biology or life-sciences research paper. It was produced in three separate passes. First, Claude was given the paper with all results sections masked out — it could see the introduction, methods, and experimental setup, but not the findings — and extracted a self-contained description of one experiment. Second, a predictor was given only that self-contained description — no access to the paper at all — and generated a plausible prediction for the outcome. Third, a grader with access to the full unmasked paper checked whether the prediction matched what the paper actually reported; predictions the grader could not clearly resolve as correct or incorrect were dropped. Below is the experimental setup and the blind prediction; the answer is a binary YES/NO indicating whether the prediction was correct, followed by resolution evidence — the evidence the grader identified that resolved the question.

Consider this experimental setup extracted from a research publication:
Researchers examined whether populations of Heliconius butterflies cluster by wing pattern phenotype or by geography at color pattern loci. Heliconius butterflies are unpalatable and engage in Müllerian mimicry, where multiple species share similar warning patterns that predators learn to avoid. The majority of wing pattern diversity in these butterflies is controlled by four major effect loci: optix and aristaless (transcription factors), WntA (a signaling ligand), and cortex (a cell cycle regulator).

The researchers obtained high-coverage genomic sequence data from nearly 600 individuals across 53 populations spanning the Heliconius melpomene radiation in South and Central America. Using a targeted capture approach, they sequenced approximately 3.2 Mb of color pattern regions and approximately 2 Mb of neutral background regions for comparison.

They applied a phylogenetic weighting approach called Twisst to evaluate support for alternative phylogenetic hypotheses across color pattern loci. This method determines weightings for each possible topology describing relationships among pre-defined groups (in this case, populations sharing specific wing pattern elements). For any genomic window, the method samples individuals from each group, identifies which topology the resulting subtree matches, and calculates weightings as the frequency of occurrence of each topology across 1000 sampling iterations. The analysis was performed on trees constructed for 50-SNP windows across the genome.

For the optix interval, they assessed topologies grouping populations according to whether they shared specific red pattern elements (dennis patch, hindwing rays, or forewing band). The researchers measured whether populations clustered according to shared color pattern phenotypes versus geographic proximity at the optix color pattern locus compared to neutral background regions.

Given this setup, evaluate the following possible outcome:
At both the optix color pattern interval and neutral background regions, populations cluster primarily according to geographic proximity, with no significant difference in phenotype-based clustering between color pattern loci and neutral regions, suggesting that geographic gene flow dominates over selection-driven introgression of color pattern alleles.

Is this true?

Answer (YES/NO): NO